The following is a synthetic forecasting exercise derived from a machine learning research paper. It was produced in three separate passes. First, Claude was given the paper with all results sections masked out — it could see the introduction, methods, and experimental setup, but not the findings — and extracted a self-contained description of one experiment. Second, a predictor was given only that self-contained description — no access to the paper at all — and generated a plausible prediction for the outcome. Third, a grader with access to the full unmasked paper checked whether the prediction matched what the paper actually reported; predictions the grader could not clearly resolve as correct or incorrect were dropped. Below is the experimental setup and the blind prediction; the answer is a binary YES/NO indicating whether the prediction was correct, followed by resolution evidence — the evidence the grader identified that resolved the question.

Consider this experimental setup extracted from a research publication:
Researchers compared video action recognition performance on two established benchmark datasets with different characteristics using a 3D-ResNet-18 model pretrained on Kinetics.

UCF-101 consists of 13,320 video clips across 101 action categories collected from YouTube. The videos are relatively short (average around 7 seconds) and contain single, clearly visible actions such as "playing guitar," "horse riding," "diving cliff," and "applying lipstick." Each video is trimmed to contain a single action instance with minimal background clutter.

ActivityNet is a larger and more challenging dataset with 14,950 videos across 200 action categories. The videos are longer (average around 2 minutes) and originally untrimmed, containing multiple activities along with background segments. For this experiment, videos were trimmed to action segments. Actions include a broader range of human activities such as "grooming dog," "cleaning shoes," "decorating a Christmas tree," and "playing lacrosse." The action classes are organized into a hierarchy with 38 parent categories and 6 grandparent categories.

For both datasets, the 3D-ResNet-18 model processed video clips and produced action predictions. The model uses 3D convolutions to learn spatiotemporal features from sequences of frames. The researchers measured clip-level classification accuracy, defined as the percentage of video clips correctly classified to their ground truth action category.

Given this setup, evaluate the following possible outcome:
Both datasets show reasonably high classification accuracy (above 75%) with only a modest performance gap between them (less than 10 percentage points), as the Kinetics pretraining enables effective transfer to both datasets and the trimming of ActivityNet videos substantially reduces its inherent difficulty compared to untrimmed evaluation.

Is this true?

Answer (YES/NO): NO